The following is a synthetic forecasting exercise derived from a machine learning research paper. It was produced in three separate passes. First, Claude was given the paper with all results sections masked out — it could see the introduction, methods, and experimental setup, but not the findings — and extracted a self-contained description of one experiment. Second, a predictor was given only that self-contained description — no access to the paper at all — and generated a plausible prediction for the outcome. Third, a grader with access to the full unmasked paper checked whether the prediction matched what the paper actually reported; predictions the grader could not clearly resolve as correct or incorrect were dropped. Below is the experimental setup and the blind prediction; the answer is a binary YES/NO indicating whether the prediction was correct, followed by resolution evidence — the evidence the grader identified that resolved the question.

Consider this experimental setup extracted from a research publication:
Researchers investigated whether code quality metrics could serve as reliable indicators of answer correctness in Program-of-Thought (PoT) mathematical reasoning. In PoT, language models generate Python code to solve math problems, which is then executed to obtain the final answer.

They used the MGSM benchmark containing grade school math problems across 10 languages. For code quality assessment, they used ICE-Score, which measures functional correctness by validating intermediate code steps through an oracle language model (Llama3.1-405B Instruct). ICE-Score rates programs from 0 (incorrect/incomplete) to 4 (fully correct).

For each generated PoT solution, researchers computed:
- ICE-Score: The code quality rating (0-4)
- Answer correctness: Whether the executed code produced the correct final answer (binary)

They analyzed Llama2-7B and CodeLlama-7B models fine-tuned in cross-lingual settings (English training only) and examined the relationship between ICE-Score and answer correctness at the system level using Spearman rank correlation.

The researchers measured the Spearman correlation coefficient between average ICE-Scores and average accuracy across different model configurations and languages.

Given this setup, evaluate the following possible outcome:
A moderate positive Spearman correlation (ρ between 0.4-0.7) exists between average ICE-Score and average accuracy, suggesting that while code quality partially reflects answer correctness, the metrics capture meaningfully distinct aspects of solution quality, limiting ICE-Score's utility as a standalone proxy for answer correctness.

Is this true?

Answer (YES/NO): NO